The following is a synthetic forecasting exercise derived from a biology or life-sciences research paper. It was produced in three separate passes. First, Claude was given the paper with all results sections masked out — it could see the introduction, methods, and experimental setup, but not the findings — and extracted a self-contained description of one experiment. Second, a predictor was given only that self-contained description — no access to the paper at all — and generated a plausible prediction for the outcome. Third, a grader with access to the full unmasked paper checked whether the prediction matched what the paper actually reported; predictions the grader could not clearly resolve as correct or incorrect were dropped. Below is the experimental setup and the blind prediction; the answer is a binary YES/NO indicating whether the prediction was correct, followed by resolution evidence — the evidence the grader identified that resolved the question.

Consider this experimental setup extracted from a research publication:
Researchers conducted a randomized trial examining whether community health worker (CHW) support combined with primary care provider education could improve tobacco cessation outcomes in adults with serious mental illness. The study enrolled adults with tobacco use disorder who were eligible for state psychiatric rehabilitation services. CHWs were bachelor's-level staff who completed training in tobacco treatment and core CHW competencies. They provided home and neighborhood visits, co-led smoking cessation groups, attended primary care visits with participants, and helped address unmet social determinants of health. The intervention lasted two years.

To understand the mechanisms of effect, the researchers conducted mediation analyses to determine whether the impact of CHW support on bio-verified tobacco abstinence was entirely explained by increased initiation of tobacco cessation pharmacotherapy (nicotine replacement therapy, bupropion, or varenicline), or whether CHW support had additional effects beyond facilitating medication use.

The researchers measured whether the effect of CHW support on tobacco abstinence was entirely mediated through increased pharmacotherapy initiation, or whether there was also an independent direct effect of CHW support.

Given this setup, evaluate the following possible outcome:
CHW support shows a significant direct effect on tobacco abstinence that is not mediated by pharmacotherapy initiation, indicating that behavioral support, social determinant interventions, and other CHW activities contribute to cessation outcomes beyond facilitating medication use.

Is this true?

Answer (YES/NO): YES